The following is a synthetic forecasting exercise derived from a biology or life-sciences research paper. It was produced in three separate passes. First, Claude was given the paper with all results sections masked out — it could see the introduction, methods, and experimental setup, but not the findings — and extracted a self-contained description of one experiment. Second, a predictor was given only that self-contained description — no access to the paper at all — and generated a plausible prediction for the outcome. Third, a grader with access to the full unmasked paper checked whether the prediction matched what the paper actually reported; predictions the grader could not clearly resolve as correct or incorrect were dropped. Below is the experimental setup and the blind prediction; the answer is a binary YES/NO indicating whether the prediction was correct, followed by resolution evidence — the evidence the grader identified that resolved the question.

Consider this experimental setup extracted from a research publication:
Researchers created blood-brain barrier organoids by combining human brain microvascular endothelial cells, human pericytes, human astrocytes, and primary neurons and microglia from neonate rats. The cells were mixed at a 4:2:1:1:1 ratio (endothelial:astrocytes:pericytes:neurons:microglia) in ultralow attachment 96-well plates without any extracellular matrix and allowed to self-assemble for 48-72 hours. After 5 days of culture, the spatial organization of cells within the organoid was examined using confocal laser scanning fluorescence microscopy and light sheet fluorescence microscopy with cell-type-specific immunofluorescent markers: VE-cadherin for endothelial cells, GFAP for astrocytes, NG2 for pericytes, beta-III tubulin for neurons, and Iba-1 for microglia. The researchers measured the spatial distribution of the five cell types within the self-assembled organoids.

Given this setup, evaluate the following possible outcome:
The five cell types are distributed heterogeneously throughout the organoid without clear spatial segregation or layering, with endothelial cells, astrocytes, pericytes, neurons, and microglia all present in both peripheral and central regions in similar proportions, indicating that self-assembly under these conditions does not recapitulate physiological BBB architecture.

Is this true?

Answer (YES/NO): NO